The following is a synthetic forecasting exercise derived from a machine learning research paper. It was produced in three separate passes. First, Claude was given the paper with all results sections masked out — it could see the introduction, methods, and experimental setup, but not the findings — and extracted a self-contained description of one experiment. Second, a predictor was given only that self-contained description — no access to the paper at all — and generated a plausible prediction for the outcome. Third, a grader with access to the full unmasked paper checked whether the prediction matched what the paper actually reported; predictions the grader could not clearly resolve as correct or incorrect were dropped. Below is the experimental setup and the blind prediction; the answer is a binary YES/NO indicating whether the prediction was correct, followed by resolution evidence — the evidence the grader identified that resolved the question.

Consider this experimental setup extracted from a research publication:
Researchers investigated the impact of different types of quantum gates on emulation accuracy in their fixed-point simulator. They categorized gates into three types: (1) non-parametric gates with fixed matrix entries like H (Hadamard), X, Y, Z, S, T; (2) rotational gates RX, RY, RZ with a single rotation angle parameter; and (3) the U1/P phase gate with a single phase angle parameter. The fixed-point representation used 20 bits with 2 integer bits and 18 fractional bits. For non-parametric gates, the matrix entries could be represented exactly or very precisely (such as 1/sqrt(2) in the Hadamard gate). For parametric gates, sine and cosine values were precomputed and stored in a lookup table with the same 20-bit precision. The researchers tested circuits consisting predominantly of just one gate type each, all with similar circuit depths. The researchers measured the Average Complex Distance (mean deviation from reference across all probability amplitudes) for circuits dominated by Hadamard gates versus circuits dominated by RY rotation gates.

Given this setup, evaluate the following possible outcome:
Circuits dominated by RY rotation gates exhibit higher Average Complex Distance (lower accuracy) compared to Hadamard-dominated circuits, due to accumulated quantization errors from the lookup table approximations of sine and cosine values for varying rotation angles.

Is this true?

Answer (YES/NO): YES